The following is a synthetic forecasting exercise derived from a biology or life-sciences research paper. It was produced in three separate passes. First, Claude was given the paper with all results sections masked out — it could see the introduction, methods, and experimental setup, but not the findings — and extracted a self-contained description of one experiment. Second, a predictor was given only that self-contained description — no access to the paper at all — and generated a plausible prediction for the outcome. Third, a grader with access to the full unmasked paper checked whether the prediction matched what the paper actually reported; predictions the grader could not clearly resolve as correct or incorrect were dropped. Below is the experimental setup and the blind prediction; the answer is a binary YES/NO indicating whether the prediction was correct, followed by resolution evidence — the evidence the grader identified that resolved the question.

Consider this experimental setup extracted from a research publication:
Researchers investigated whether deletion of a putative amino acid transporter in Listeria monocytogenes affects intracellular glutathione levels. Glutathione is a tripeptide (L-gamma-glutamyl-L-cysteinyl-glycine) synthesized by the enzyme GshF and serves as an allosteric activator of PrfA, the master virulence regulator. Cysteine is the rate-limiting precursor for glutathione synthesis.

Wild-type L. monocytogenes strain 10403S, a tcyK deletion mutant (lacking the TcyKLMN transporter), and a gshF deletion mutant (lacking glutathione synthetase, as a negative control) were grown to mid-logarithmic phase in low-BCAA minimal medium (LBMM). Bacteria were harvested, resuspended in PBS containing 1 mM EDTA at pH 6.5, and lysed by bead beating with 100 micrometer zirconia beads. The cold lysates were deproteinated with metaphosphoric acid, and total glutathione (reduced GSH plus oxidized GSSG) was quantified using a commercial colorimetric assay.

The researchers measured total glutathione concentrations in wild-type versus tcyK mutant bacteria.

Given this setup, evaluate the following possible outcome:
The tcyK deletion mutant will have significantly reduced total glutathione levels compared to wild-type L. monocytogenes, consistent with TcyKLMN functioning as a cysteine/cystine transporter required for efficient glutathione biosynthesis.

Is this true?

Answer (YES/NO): YES